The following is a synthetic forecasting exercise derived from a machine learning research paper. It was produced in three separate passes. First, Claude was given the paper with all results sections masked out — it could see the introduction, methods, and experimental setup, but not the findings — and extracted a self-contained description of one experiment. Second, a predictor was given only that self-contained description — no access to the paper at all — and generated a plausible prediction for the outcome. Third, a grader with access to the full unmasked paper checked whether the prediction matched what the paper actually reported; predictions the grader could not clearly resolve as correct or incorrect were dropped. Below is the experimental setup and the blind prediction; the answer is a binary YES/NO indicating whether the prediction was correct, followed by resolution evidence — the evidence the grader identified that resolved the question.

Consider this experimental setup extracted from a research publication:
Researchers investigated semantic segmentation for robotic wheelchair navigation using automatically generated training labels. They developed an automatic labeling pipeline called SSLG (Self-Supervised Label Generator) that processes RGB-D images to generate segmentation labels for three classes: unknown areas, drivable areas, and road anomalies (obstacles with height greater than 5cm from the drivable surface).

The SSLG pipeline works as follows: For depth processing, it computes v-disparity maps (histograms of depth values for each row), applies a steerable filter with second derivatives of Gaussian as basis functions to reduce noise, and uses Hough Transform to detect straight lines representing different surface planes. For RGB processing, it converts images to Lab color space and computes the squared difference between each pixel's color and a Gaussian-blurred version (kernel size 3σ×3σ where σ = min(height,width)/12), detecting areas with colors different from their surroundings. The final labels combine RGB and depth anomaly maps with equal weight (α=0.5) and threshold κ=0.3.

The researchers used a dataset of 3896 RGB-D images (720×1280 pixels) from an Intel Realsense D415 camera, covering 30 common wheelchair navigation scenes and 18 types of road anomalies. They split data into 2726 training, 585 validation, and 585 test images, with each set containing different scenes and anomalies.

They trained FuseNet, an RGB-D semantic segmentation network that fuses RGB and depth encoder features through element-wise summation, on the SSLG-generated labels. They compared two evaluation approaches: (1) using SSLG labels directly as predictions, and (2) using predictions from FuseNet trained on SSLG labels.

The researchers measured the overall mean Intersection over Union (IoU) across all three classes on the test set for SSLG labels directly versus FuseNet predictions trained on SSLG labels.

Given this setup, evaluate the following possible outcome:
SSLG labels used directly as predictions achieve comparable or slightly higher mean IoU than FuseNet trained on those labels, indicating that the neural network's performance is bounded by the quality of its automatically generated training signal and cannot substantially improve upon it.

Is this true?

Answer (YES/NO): NO